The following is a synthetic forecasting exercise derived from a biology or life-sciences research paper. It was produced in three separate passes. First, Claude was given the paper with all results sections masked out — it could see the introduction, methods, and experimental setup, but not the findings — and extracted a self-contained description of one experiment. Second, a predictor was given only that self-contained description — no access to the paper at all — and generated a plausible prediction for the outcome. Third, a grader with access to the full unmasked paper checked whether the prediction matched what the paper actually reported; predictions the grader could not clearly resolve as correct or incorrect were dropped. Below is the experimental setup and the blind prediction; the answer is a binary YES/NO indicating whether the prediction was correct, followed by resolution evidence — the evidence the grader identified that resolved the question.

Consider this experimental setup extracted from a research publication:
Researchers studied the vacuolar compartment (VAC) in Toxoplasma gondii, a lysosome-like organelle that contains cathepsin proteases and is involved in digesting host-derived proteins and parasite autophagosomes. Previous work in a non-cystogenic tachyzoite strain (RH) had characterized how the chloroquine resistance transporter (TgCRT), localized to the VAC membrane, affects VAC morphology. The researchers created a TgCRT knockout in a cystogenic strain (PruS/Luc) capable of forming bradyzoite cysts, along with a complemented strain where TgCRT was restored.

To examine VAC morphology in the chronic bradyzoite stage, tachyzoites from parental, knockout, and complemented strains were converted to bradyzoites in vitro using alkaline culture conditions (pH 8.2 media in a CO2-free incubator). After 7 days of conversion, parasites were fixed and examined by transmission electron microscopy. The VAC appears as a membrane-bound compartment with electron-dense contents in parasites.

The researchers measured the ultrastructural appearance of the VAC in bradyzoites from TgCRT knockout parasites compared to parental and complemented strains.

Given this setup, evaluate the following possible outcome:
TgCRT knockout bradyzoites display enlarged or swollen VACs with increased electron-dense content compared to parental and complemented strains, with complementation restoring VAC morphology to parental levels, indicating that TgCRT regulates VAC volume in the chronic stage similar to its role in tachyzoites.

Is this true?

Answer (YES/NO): NO